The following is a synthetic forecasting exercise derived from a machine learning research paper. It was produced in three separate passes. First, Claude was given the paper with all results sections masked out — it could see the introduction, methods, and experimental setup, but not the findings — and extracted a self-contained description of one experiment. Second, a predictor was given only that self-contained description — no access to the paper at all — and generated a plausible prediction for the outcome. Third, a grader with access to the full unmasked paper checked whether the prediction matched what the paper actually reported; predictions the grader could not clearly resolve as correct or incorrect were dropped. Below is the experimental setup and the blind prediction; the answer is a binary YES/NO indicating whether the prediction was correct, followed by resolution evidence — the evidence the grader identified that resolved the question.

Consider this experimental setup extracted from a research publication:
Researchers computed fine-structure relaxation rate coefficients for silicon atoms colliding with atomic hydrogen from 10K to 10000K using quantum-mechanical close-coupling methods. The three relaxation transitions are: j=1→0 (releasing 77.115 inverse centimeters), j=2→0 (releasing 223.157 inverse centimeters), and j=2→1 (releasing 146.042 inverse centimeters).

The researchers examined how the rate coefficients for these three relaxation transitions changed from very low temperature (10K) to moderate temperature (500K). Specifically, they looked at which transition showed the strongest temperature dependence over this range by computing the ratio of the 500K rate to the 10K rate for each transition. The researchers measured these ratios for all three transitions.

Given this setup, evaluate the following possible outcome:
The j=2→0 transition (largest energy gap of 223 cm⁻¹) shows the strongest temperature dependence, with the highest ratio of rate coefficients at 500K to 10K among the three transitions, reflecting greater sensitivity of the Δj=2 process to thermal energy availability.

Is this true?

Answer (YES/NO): YES